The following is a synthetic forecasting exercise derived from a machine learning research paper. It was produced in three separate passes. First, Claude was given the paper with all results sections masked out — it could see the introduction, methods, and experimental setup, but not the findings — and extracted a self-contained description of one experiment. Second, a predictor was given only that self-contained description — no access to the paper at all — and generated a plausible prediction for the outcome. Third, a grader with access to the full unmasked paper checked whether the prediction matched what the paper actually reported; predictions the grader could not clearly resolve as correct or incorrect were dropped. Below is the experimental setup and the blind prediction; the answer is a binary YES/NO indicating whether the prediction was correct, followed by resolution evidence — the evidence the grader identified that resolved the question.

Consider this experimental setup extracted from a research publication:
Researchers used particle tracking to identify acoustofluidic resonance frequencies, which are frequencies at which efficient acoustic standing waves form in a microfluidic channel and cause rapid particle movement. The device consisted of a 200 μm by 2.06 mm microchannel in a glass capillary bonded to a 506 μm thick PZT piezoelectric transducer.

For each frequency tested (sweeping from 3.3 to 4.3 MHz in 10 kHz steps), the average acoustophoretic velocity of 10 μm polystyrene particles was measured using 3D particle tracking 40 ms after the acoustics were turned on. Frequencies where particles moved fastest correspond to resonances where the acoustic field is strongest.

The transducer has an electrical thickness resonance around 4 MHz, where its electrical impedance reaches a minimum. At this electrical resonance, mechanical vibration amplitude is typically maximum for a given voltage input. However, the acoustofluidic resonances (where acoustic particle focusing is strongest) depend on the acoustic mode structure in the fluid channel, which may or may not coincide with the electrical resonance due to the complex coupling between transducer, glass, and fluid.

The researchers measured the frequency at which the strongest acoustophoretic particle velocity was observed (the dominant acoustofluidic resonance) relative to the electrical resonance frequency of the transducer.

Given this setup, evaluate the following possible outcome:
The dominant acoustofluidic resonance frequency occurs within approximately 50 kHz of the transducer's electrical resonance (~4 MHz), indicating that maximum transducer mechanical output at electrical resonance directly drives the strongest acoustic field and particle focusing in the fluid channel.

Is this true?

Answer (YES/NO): NO